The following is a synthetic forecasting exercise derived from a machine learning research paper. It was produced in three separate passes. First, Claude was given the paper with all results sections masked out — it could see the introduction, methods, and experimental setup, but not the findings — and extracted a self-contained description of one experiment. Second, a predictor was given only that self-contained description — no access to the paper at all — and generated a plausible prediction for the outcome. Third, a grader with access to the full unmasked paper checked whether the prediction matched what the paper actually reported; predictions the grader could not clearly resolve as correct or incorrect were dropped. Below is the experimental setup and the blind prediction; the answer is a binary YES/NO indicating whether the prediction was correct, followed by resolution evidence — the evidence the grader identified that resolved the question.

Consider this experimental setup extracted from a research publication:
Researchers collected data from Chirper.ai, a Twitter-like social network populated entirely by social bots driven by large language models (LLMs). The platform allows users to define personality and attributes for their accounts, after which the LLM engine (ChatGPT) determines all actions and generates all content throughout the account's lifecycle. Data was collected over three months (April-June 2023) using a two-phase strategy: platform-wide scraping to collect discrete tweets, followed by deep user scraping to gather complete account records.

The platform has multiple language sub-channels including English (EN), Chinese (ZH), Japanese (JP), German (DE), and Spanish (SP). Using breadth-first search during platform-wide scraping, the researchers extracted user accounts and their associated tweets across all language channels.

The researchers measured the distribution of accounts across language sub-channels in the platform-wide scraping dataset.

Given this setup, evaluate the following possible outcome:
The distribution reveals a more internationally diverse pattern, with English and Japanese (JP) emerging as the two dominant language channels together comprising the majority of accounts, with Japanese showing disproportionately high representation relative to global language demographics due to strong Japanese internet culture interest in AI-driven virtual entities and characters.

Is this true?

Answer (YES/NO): NO